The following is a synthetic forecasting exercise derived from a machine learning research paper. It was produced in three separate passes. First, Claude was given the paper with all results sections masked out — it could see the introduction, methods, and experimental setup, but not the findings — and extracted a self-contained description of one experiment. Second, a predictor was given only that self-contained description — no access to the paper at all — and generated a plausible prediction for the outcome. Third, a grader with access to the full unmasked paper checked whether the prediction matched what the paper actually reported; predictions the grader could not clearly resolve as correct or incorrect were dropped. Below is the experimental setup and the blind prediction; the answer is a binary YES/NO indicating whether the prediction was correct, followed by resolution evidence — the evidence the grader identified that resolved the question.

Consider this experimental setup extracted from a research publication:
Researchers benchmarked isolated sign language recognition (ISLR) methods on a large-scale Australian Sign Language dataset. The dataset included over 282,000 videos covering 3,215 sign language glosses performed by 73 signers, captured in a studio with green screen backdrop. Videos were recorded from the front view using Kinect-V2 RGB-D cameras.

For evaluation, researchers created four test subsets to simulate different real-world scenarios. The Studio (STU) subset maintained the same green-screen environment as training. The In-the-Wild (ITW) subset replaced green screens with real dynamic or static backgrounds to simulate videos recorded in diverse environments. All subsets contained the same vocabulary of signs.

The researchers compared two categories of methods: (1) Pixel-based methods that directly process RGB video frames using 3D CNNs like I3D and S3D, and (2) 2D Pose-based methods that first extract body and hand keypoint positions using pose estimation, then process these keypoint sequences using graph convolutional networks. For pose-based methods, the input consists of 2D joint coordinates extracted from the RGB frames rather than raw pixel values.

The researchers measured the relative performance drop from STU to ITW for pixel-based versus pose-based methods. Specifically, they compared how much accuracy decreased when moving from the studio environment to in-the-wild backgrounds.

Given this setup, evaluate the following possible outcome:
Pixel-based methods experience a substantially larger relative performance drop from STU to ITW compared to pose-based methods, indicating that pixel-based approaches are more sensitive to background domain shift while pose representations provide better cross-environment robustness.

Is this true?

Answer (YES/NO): YES